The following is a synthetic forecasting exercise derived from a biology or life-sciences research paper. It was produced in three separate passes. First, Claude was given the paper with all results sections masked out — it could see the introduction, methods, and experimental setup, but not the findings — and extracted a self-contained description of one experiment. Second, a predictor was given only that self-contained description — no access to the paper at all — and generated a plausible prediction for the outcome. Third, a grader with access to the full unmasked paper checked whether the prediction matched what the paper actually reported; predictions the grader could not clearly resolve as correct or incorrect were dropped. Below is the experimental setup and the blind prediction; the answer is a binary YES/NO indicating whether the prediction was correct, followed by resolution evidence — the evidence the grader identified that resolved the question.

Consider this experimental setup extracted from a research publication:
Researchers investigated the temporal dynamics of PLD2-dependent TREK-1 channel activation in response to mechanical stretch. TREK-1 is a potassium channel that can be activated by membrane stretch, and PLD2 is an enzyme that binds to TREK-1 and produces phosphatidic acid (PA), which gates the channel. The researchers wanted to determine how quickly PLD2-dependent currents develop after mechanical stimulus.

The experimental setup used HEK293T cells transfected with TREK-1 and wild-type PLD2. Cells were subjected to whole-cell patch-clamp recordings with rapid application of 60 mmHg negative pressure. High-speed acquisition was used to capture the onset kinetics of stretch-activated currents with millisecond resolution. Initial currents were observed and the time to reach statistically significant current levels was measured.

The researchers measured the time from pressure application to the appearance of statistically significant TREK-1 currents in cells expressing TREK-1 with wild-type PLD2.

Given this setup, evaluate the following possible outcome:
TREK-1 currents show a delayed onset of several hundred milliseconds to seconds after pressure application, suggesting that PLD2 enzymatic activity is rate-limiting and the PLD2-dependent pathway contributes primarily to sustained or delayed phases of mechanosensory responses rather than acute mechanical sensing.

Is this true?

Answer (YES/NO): NO